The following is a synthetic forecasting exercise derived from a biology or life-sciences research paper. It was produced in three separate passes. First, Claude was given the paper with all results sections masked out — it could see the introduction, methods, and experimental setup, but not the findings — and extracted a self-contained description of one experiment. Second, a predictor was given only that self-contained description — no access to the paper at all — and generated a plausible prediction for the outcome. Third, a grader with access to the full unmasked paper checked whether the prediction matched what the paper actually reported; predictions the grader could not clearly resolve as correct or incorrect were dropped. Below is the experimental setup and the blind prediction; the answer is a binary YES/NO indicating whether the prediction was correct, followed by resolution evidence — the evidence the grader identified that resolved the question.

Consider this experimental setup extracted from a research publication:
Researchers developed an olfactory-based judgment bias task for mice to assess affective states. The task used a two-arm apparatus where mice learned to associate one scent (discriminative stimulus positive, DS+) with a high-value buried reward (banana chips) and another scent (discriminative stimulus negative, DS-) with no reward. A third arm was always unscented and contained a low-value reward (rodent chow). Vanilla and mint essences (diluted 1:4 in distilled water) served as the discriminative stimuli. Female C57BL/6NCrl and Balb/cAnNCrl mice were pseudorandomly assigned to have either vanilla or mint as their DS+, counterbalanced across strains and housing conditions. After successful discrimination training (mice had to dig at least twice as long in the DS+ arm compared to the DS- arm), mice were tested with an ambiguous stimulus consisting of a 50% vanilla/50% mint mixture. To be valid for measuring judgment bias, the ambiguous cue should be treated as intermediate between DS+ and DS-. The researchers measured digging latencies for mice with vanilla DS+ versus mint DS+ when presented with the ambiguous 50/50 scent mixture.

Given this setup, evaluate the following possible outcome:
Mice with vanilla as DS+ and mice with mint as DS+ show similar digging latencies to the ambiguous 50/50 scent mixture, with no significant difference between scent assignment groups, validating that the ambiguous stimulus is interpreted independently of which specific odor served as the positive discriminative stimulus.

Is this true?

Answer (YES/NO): NO